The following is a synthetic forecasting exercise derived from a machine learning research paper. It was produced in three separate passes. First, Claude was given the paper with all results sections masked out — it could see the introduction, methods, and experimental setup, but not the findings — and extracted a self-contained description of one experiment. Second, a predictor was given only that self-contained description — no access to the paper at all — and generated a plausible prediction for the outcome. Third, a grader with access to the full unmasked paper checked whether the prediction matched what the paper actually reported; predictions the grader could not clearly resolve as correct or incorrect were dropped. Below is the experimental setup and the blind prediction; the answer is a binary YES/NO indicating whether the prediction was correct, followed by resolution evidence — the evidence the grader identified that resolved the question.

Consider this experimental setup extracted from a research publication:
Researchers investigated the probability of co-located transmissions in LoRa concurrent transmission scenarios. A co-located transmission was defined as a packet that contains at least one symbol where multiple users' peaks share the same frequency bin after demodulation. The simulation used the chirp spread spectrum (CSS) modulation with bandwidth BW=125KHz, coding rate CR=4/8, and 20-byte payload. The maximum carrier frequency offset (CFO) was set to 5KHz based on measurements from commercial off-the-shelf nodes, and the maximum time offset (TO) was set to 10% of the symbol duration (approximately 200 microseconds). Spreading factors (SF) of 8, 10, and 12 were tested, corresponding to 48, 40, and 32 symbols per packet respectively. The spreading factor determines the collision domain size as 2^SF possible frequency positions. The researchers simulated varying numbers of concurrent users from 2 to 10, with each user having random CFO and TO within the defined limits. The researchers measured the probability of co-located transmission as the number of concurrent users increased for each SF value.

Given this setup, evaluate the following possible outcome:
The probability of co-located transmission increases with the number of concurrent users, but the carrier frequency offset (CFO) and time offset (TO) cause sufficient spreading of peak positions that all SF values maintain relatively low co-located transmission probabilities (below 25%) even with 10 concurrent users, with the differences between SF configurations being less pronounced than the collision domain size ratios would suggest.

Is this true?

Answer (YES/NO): NO